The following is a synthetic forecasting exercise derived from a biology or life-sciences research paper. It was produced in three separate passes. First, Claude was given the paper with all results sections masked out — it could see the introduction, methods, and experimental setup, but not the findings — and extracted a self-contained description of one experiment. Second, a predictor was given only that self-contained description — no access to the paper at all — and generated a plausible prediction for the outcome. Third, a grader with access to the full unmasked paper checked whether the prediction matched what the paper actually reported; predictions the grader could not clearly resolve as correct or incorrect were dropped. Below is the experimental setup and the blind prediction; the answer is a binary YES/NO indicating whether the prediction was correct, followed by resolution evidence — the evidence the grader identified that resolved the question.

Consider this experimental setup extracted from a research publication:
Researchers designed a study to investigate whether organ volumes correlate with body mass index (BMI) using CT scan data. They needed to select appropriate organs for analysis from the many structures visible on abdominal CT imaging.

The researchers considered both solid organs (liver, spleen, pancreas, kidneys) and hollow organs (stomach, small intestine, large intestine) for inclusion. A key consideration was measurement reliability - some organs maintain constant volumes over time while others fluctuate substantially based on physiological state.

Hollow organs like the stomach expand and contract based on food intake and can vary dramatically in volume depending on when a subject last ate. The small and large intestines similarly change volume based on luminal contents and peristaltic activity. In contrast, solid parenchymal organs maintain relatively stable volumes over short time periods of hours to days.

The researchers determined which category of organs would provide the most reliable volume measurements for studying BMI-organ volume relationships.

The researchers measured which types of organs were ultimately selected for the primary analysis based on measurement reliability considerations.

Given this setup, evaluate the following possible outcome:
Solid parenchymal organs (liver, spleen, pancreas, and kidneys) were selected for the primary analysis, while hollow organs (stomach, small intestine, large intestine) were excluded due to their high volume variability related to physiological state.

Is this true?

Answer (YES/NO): NO